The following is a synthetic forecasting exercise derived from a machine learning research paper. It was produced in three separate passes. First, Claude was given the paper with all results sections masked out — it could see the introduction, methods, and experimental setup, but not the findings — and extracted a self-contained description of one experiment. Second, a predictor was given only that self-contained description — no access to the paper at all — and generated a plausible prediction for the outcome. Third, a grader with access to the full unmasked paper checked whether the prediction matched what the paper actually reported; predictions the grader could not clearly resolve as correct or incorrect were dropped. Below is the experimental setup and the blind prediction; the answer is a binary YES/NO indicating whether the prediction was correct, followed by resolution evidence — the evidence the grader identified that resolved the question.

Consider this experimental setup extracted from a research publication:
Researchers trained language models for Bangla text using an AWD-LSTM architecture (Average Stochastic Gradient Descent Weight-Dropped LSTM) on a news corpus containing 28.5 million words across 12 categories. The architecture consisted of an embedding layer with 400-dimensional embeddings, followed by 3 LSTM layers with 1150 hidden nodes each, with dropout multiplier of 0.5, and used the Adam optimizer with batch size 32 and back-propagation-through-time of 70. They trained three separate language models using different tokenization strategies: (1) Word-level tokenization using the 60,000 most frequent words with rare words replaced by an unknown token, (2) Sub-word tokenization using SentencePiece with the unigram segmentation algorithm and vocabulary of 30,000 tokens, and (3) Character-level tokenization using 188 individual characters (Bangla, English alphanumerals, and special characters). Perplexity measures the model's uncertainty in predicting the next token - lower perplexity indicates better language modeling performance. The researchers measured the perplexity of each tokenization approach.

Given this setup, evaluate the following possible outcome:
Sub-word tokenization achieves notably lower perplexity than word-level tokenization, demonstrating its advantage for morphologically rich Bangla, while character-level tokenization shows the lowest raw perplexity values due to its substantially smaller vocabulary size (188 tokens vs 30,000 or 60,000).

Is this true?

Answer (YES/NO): NO